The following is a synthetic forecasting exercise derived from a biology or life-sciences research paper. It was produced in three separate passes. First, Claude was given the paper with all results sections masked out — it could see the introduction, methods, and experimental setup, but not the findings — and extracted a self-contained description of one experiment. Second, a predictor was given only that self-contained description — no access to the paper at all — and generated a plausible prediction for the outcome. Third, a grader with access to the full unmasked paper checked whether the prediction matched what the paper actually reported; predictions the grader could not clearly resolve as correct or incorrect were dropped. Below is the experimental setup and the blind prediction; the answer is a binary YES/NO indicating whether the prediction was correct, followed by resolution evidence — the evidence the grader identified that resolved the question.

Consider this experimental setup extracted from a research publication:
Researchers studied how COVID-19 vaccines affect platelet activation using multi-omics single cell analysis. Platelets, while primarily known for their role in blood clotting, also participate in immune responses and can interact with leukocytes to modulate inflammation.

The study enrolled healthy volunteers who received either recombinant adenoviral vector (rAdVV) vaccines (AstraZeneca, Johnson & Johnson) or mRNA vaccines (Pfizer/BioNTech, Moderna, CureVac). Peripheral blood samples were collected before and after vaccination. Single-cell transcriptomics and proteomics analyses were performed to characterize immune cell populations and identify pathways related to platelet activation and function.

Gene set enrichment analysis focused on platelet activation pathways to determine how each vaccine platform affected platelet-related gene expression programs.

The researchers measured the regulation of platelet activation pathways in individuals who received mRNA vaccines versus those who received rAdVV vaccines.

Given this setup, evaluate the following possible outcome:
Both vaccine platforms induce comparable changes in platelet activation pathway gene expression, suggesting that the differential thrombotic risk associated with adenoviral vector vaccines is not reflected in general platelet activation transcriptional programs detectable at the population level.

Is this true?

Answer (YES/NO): NO